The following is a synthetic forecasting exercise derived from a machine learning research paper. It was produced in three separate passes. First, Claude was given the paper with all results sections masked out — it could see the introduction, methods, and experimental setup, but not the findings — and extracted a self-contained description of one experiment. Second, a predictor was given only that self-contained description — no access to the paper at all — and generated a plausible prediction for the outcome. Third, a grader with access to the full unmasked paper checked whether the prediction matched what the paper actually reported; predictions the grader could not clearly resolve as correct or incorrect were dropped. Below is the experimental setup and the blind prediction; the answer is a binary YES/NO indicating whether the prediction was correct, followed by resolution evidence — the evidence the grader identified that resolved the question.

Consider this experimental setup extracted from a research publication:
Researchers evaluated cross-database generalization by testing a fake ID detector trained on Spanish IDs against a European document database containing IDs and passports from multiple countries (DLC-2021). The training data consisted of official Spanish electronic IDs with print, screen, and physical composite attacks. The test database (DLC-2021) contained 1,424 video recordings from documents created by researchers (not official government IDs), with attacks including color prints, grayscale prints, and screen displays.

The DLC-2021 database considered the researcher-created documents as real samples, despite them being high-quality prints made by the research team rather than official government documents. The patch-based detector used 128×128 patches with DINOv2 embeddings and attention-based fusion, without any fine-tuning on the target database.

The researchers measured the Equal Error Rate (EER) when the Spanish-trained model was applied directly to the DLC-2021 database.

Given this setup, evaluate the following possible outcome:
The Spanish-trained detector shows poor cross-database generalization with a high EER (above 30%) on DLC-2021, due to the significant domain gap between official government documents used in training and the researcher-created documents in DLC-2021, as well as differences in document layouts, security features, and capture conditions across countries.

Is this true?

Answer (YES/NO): NO